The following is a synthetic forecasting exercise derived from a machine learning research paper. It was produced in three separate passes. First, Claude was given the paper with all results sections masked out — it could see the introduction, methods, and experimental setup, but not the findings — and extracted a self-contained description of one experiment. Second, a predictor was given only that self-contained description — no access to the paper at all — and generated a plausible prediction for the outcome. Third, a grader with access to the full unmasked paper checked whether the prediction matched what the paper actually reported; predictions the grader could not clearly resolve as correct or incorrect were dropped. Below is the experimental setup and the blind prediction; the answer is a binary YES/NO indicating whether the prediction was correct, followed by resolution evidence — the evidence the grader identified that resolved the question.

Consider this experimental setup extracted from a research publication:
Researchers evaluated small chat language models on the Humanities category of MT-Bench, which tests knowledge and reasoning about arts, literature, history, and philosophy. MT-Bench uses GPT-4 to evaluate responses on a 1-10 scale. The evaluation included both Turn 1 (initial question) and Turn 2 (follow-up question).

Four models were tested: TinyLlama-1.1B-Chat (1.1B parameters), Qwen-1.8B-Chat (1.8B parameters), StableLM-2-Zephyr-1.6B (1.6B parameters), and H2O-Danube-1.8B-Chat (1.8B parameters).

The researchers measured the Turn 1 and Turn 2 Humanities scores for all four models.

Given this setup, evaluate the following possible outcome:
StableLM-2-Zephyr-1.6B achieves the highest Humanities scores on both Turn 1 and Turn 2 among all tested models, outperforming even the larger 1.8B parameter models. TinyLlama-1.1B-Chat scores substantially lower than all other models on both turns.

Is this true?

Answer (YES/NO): NO